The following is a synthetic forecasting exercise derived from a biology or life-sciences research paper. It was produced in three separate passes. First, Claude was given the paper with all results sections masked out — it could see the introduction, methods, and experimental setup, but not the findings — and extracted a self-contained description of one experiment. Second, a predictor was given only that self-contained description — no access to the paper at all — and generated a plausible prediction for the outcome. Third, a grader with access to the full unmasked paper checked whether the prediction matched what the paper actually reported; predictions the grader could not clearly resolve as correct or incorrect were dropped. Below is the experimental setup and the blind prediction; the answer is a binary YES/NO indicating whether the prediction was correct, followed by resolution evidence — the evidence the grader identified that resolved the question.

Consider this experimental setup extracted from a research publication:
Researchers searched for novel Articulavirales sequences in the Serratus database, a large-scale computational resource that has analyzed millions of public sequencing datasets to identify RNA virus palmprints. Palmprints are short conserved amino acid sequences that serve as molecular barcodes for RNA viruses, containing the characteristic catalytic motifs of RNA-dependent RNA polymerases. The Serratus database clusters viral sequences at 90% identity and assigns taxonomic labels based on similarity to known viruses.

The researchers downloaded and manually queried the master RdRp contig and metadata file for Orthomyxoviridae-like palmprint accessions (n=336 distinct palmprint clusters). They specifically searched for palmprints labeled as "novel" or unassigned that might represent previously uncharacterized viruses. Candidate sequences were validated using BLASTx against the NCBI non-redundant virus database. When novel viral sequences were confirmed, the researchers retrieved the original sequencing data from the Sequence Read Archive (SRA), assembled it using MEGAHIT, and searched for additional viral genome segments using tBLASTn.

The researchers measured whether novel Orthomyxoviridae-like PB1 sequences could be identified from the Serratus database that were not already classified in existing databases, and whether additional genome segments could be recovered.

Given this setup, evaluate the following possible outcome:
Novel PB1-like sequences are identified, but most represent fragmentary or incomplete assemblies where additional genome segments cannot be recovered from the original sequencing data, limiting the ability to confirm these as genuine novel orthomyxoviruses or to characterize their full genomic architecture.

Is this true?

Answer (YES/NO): NO